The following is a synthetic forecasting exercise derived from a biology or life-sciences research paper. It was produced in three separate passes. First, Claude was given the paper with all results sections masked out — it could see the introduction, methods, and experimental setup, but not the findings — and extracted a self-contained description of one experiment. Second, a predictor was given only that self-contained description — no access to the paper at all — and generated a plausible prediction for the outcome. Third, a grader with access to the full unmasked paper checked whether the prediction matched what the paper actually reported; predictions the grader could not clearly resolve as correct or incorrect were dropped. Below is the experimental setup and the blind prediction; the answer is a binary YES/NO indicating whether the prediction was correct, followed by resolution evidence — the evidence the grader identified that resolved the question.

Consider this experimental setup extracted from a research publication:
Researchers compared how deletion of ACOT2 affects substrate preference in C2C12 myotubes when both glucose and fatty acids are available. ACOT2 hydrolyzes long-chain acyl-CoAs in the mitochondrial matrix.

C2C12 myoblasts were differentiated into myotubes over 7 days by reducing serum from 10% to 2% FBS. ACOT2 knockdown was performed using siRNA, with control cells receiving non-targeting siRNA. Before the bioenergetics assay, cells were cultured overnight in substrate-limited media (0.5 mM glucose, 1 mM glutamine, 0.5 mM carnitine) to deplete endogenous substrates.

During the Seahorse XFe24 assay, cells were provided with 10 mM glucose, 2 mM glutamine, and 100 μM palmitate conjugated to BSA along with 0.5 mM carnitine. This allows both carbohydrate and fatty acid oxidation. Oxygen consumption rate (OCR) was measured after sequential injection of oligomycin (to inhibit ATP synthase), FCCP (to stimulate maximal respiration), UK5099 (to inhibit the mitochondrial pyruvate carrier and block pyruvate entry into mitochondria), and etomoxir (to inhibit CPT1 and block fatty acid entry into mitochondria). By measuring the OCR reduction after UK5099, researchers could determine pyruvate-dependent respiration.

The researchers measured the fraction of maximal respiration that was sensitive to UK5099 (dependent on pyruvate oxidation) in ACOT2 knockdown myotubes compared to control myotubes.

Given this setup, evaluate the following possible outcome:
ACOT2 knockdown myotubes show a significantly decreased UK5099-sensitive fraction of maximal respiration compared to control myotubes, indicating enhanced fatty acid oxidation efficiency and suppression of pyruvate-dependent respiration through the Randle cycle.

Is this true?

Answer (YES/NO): NO